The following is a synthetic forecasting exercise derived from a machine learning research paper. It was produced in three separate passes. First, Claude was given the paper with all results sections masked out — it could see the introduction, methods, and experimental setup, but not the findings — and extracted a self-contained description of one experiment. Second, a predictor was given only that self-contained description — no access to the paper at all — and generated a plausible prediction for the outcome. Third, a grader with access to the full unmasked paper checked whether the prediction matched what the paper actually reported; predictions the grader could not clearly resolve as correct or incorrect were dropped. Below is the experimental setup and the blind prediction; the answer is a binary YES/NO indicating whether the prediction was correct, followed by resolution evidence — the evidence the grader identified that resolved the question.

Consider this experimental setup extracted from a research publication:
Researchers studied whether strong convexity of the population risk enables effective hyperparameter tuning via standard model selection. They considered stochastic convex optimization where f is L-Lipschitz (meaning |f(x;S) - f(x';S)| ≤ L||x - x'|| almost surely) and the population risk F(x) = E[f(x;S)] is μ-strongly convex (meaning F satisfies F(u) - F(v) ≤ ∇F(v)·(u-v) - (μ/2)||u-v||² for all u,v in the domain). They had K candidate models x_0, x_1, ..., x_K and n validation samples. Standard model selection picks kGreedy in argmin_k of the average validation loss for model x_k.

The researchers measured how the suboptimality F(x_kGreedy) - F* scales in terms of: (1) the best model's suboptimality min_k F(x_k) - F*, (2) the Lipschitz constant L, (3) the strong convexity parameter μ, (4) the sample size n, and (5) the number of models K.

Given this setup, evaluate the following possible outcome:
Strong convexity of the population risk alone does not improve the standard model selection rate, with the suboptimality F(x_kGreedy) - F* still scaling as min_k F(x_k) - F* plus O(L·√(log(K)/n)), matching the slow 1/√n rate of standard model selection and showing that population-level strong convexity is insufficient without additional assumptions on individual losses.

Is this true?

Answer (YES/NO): NO